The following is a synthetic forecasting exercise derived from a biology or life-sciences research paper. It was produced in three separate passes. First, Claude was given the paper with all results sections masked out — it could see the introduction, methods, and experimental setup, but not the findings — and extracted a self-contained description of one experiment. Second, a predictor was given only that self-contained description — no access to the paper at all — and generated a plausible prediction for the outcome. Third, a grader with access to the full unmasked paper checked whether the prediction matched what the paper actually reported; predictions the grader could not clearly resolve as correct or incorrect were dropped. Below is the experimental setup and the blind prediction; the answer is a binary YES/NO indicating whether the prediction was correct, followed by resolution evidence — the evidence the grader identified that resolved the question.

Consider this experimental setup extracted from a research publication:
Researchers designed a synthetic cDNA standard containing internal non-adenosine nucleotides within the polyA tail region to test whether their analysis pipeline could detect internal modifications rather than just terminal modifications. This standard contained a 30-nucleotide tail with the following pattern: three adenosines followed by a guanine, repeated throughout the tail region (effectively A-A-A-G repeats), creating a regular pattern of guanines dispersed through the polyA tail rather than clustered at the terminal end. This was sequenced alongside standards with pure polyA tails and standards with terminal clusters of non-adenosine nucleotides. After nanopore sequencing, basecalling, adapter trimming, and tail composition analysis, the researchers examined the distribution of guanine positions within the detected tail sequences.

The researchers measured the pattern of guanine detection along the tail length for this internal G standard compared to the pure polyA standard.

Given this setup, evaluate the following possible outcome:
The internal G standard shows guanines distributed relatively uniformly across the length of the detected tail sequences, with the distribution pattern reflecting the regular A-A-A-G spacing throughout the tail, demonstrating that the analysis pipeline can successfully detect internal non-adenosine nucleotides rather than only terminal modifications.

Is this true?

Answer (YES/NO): NO